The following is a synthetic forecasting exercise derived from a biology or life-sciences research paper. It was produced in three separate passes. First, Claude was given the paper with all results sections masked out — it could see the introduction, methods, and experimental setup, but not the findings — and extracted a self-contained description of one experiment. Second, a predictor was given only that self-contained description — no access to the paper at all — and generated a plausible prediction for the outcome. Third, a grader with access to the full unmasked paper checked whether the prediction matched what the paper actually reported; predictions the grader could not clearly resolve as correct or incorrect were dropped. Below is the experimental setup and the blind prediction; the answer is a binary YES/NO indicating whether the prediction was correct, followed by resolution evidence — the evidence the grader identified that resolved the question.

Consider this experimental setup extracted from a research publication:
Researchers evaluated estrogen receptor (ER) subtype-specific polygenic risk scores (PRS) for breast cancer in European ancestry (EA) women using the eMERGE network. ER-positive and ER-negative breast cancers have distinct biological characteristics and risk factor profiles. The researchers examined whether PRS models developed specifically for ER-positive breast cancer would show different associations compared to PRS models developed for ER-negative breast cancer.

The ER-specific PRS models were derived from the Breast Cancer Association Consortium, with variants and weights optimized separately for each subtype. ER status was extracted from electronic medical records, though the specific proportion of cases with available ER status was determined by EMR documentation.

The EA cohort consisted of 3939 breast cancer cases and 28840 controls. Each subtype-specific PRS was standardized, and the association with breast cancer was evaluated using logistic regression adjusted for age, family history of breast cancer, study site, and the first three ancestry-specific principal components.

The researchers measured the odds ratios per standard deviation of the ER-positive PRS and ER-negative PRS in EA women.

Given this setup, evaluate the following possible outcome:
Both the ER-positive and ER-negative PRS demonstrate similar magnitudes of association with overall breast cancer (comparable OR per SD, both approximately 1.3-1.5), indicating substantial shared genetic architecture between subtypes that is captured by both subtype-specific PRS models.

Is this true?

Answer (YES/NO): NO